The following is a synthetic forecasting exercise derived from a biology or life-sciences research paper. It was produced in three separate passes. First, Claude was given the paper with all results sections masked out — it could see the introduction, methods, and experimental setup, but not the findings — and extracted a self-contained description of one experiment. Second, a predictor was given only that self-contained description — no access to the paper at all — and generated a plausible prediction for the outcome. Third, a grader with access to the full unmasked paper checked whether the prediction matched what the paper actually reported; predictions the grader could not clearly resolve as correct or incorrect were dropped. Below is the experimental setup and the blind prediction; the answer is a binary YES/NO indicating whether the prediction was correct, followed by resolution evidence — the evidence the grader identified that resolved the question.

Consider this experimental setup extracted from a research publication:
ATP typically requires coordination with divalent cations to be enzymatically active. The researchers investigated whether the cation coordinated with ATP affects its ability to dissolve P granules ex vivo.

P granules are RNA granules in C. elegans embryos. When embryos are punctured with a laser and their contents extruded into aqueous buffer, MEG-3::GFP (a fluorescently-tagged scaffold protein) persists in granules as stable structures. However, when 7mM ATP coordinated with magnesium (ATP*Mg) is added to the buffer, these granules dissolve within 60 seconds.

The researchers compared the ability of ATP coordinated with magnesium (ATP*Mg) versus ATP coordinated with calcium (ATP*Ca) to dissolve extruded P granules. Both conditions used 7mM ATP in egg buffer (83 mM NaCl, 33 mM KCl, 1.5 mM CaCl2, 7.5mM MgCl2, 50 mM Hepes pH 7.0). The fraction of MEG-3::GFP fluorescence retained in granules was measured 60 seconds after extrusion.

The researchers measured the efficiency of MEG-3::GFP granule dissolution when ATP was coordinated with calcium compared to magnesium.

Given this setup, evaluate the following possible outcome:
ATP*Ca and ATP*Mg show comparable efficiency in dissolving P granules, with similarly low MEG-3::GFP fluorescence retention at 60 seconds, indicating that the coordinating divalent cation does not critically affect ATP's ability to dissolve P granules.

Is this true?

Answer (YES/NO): NO